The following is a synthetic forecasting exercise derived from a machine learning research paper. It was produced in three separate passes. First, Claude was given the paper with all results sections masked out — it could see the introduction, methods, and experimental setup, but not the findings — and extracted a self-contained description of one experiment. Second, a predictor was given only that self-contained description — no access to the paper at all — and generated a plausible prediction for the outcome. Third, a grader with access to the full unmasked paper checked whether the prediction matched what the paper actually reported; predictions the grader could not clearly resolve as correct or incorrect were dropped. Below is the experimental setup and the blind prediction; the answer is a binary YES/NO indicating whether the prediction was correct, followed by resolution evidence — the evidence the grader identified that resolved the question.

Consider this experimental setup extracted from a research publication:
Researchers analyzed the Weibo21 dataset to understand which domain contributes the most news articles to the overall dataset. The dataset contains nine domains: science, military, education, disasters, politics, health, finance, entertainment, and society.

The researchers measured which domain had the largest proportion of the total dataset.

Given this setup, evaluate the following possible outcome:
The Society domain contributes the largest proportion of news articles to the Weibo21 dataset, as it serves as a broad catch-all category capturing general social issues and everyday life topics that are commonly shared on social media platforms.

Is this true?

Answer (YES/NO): YES